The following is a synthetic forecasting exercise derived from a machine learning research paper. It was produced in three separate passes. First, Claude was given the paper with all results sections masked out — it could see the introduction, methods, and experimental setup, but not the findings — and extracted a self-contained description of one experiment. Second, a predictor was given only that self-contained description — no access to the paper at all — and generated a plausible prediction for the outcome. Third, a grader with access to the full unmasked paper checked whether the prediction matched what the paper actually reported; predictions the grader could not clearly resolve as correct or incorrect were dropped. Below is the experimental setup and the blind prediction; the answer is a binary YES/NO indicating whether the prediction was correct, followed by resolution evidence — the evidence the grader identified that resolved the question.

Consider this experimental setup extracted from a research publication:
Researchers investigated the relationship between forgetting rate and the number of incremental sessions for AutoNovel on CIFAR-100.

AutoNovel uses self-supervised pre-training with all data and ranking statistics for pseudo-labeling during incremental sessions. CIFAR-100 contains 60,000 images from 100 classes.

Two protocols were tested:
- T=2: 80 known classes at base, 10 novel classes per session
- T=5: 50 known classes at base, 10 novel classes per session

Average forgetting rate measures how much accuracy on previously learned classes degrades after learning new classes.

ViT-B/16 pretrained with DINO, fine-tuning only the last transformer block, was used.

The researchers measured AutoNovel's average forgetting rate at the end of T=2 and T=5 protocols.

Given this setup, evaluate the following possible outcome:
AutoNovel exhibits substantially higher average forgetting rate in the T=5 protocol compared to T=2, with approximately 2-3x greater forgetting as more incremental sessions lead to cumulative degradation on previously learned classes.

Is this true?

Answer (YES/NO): NO